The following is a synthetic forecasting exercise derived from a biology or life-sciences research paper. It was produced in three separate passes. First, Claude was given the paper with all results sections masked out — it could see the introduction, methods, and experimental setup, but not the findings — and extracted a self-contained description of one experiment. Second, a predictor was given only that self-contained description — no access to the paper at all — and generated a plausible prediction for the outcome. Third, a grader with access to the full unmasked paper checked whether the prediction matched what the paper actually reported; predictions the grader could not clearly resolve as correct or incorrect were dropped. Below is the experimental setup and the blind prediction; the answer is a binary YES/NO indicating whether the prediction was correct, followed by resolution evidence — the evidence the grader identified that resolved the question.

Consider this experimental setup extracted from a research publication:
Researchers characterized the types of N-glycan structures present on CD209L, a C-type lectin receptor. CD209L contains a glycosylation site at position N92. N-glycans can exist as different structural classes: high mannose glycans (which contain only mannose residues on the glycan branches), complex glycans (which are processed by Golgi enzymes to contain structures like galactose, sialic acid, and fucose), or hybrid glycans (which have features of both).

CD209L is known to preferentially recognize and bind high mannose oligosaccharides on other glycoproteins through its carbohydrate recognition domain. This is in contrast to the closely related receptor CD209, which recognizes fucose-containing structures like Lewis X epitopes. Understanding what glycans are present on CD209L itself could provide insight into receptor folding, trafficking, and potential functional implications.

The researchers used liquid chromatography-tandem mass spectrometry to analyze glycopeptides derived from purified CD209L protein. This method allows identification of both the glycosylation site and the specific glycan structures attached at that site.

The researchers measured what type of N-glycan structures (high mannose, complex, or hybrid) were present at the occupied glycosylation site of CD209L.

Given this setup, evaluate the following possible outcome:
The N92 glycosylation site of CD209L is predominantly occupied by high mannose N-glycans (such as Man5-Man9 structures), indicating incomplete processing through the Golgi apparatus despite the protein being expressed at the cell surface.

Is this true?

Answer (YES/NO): YES